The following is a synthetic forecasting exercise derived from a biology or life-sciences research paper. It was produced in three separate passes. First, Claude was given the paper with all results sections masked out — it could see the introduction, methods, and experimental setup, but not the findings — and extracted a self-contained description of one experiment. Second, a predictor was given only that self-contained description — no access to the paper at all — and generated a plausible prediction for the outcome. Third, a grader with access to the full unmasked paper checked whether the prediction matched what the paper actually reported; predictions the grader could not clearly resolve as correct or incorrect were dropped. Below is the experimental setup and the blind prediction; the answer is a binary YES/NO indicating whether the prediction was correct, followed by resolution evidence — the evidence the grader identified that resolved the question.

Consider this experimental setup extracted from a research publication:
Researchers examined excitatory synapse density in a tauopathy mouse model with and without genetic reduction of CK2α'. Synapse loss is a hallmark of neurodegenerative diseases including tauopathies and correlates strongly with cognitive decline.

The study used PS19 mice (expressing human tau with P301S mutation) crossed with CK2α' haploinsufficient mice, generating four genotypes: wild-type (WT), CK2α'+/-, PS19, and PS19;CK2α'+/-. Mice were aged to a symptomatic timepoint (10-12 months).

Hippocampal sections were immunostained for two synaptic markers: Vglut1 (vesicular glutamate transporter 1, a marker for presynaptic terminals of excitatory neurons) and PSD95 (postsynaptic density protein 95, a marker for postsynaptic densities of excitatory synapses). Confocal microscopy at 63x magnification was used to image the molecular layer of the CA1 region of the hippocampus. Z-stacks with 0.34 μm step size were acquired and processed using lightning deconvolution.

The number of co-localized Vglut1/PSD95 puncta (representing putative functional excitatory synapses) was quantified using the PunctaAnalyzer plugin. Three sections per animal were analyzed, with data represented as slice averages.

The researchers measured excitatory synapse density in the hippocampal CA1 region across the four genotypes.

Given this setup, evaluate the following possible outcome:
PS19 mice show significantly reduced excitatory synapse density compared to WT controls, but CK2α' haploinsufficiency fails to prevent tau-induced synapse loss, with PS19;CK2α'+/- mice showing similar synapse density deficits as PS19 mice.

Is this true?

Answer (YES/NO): NO